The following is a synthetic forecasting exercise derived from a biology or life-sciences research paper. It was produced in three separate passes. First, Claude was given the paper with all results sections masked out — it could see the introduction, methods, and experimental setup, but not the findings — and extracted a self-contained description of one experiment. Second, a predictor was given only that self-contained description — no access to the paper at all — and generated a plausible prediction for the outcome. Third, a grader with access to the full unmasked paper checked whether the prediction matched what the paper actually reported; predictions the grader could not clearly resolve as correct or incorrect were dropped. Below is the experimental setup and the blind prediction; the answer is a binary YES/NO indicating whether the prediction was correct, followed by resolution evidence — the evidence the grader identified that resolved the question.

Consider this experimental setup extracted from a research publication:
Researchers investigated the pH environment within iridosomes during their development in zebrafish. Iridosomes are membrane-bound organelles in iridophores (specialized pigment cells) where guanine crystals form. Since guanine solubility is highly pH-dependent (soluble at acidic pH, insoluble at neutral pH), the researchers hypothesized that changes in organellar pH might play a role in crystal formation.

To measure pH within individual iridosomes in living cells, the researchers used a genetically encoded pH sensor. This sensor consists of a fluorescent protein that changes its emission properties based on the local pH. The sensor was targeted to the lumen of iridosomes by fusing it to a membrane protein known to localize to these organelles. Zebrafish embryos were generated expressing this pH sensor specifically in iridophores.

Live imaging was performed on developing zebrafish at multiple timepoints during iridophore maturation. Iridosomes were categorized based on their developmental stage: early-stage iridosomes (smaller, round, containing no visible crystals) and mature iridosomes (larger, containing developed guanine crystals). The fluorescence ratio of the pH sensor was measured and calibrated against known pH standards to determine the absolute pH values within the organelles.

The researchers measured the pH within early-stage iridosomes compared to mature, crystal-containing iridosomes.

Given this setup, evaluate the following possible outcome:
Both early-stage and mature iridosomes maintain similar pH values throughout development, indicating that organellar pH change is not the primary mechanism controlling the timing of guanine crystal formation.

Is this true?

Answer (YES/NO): NO